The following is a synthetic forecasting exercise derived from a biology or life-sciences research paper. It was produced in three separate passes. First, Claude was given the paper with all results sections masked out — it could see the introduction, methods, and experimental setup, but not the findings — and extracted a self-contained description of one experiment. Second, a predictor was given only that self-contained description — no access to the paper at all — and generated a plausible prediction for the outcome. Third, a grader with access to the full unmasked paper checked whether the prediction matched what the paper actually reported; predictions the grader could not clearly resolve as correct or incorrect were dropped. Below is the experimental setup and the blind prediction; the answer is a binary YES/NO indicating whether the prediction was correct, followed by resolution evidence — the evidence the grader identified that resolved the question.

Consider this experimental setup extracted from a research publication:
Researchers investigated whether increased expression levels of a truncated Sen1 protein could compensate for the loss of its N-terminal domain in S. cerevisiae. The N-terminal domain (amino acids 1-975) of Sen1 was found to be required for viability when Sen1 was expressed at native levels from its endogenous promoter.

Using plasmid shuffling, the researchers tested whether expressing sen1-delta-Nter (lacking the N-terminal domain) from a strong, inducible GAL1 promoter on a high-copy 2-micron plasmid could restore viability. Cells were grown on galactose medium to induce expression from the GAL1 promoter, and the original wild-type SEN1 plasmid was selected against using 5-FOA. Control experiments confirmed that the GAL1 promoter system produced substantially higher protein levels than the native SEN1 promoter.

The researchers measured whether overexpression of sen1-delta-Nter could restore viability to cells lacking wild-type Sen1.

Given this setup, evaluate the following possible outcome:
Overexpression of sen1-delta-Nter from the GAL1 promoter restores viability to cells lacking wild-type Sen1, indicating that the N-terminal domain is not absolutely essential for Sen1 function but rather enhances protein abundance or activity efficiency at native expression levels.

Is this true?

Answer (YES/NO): YES